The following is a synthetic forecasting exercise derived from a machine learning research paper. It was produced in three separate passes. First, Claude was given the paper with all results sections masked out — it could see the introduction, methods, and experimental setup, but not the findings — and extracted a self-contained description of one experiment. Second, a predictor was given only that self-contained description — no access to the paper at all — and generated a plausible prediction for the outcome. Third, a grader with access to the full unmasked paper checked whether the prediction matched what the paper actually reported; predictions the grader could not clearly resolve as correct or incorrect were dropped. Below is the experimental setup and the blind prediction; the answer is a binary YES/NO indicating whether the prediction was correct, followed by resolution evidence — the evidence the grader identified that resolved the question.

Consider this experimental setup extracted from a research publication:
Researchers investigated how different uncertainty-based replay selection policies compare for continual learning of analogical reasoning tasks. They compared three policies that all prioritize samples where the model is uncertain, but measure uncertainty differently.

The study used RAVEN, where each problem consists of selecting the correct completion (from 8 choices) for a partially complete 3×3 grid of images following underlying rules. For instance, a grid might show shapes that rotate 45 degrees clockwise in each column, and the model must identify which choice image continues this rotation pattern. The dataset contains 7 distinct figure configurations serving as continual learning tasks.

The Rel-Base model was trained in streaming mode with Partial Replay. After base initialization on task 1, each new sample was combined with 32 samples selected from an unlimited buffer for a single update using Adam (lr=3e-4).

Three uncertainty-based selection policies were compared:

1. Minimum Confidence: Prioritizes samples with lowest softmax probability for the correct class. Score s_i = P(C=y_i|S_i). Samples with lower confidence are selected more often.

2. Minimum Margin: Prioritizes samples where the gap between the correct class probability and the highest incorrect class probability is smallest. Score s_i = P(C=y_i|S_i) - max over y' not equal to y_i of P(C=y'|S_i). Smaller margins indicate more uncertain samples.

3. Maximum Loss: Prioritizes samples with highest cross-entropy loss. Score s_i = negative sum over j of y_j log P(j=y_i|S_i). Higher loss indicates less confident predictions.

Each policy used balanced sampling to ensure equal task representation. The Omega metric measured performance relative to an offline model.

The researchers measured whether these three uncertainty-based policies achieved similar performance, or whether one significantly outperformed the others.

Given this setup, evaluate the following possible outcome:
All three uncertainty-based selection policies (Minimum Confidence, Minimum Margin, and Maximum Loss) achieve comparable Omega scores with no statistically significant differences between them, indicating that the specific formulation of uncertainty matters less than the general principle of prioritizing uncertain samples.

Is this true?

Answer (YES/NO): NO